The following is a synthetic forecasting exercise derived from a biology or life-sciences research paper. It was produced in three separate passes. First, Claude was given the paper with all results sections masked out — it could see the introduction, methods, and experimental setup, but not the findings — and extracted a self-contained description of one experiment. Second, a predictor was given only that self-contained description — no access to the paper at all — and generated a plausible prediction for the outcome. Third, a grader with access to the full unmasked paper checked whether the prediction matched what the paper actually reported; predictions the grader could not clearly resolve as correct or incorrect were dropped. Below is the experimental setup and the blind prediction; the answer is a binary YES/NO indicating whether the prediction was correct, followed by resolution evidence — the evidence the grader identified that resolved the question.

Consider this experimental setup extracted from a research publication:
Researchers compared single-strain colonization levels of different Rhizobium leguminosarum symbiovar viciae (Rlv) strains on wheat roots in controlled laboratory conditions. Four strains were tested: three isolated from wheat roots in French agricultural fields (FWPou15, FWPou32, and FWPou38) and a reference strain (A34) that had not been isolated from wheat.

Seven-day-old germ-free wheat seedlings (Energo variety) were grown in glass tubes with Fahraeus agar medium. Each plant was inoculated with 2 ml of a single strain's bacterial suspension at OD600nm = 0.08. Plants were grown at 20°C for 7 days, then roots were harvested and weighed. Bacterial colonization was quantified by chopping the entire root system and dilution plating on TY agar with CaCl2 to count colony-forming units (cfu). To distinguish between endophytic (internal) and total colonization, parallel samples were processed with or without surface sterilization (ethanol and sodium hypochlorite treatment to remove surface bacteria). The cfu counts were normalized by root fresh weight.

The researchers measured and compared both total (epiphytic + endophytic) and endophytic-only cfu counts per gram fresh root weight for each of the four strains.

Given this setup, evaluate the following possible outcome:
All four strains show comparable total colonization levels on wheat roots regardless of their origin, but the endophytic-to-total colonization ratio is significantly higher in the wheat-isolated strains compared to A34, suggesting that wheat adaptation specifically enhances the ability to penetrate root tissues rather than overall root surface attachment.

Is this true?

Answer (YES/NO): NO